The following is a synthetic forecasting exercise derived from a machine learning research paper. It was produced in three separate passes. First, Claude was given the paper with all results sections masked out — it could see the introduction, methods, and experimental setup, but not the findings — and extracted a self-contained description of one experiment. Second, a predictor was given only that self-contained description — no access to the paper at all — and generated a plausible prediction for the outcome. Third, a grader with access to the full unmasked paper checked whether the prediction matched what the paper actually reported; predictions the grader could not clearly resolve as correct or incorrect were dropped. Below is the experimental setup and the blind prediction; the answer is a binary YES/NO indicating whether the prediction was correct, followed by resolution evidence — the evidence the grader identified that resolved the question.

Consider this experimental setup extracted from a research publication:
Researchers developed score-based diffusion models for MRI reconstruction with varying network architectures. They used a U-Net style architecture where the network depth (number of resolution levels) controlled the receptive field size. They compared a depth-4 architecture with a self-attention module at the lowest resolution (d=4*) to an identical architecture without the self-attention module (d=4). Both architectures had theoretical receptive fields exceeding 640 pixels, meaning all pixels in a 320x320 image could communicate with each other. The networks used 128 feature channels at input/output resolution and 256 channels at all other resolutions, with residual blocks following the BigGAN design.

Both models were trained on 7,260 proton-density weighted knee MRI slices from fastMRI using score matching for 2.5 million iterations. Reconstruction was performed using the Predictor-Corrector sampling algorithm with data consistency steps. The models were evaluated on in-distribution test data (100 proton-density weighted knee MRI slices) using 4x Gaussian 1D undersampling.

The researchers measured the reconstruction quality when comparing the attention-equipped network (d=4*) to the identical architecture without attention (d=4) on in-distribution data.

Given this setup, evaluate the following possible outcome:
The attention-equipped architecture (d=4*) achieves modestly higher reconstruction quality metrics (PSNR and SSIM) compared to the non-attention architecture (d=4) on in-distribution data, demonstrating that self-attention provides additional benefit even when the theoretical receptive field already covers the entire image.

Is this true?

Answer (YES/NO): NO